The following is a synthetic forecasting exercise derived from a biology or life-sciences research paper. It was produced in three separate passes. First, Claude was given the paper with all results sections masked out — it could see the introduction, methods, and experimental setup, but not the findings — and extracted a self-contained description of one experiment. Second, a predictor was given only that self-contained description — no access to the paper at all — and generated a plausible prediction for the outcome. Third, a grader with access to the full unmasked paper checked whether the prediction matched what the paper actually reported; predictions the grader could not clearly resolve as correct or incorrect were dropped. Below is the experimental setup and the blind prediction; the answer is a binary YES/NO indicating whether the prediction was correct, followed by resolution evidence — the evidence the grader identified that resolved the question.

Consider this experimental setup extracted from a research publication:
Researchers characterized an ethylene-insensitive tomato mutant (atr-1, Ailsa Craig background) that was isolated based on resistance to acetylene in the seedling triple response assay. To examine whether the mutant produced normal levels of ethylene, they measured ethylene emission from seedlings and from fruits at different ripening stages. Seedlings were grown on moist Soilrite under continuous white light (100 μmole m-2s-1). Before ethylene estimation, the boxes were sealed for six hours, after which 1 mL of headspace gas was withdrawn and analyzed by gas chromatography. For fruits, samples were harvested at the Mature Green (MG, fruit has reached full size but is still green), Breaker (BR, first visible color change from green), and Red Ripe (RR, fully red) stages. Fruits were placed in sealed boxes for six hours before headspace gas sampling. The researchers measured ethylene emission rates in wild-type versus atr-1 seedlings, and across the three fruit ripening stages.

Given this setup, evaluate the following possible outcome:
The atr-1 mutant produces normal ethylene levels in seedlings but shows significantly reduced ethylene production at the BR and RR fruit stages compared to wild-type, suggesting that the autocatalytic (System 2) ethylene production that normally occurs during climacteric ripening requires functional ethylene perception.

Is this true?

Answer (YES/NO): NO